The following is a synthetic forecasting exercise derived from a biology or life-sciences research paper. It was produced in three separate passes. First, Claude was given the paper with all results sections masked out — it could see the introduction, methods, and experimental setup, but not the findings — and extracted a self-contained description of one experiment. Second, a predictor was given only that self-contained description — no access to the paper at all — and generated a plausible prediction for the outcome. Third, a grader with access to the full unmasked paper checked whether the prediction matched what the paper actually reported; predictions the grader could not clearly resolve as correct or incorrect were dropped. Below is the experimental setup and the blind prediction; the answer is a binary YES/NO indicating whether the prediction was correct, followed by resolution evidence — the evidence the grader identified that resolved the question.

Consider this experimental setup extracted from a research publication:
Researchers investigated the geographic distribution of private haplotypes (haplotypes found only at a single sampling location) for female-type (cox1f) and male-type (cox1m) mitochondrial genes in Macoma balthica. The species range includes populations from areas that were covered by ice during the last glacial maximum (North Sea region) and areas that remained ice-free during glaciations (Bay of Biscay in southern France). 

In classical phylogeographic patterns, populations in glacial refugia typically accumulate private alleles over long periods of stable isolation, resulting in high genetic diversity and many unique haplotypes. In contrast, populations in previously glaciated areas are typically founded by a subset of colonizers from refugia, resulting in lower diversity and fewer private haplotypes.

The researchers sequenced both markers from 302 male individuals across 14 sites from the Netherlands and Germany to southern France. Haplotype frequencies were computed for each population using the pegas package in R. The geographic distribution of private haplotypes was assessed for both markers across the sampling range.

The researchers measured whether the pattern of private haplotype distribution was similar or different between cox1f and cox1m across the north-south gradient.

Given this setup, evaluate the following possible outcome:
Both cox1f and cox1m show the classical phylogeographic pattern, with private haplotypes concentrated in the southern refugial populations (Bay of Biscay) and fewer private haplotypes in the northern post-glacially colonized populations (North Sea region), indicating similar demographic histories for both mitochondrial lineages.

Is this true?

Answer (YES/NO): NO